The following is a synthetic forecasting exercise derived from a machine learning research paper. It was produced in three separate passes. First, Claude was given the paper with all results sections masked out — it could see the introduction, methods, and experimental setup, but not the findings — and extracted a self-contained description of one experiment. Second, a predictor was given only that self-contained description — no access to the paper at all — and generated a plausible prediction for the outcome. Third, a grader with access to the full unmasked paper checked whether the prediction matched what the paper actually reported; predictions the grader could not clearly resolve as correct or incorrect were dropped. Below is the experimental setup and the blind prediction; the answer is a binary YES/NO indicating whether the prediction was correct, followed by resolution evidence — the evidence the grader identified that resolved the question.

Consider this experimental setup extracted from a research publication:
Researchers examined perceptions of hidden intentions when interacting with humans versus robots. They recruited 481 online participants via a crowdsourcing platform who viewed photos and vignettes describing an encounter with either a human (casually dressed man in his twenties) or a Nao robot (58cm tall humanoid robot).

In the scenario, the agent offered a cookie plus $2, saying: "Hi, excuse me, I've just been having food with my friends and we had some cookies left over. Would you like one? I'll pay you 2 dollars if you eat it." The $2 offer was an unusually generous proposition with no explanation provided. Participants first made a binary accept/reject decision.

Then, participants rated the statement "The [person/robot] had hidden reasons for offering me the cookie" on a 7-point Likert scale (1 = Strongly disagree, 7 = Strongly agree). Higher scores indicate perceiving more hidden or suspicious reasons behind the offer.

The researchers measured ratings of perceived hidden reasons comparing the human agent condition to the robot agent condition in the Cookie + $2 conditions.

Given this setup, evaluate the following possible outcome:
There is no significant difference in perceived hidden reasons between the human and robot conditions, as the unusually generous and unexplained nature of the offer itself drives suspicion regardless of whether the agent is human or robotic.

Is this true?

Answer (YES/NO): NO